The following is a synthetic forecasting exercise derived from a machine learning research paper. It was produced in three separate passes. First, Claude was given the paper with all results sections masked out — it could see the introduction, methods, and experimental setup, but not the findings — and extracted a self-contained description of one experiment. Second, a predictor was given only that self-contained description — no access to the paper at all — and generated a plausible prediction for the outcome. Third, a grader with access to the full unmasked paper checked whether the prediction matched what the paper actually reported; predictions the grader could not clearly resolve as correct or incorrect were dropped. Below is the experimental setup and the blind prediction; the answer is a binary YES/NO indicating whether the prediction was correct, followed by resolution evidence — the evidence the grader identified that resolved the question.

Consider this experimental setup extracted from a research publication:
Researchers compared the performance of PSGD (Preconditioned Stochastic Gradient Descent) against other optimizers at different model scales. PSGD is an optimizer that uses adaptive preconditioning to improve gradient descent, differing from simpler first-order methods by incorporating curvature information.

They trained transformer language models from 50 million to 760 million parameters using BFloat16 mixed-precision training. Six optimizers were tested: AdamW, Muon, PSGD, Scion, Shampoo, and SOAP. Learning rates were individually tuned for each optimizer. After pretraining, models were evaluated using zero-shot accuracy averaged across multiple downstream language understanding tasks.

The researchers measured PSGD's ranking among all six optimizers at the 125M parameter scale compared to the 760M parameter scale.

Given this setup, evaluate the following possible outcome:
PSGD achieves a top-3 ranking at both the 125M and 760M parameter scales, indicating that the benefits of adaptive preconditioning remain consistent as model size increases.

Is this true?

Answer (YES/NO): NO